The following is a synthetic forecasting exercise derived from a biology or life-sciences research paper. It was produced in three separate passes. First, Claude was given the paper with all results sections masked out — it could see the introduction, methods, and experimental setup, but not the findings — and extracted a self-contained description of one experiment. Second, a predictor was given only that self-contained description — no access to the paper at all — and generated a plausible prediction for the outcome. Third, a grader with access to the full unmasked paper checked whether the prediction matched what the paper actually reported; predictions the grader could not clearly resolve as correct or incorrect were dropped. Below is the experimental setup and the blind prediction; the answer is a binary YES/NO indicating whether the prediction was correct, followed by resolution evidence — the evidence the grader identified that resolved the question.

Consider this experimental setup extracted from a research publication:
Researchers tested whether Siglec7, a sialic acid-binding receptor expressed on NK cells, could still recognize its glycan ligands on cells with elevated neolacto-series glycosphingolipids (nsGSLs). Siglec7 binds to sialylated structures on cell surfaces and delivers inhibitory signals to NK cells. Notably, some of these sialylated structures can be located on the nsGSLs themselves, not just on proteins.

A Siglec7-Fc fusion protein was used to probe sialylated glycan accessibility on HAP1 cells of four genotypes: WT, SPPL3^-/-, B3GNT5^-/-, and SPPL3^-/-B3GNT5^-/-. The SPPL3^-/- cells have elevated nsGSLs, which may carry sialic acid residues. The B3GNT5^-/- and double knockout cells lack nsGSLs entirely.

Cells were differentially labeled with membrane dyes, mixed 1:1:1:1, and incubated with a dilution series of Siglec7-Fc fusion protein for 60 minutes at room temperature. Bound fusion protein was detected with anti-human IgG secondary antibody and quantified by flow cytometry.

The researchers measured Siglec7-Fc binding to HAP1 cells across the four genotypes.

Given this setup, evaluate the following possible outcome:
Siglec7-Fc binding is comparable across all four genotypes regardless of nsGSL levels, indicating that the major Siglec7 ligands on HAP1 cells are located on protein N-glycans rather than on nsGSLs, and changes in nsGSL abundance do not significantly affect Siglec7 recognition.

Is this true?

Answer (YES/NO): NO